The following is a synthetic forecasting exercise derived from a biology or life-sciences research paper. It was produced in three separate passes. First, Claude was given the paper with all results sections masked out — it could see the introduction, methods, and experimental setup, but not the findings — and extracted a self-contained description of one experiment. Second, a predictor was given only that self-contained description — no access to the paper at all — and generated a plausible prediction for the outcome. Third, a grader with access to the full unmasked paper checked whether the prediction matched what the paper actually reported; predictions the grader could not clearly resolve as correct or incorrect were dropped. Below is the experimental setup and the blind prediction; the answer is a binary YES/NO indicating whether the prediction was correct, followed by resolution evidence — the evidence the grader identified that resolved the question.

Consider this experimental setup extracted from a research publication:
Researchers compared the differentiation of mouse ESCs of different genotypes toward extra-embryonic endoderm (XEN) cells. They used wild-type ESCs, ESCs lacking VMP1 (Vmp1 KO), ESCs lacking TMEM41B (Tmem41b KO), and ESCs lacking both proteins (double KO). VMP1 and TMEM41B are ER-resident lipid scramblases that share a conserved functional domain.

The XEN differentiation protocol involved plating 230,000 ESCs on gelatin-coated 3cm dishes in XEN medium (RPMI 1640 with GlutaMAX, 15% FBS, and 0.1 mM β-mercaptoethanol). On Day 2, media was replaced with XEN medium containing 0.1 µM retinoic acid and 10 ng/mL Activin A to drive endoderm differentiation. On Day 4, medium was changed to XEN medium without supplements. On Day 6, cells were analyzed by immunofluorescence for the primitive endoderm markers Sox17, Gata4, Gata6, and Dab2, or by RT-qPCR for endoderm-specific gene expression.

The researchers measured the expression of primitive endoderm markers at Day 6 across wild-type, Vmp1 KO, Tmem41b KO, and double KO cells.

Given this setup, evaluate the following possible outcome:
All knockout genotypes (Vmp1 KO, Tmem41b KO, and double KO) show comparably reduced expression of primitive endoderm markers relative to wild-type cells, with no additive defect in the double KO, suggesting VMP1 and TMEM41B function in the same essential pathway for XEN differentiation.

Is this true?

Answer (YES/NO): NO